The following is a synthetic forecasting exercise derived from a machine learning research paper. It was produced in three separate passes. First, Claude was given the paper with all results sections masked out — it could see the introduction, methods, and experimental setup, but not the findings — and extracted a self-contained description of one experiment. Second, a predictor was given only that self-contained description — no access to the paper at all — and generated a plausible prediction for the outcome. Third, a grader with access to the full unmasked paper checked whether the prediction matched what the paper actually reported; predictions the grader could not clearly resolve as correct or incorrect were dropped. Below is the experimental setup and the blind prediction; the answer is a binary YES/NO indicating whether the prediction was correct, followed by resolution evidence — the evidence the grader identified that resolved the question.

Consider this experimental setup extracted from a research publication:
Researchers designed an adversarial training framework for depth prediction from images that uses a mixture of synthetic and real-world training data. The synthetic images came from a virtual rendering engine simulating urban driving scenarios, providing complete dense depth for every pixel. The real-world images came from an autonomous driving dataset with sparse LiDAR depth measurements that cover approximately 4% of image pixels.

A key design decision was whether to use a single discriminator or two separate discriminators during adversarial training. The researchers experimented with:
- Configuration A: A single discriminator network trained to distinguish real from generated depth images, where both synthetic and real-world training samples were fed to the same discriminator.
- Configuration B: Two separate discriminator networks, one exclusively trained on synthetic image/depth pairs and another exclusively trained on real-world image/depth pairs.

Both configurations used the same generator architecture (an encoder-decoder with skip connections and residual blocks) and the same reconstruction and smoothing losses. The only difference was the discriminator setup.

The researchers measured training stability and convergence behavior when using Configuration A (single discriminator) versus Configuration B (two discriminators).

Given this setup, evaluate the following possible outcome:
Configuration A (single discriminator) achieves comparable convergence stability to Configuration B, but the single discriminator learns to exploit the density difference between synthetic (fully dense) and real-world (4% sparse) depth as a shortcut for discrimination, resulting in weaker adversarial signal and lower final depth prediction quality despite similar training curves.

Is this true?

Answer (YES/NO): NO